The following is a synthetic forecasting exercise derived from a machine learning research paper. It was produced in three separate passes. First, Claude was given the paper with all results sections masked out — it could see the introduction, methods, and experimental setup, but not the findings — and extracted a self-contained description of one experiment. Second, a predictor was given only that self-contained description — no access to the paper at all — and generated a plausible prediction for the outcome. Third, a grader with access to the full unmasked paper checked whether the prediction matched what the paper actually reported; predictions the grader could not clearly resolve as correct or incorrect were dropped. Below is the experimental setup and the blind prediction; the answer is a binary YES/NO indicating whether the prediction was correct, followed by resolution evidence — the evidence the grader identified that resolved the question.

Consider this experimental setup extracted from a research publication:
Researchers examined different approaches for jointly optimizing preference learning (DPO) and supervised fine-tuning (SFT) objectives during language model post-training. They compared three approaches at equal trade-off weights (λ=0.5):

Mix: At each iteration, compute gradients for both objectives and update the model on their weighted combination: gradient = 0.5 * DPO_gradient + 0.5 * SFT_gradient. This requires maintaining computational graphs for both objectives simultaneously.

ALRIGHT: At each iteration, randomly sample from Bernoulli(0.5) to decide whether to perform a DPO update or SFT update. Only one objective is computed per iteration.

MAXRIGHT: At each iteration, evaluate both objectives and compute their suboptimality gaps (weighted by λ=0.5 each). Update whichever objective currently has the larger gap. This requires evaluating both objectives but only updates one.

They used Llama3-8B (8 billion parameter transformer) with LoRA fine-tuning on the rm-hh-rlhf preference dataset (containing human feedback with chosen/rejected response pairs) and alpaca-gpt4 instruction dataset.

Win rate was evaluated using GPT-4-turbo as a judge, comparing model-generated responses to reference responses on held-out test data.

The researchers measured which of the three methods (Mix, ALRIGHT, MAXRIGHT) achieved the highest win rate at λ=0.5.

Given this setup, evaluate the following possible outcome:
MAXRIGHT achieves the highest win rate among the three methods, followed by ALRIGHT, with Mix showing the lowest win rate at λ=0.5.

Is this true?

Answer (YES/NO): YES